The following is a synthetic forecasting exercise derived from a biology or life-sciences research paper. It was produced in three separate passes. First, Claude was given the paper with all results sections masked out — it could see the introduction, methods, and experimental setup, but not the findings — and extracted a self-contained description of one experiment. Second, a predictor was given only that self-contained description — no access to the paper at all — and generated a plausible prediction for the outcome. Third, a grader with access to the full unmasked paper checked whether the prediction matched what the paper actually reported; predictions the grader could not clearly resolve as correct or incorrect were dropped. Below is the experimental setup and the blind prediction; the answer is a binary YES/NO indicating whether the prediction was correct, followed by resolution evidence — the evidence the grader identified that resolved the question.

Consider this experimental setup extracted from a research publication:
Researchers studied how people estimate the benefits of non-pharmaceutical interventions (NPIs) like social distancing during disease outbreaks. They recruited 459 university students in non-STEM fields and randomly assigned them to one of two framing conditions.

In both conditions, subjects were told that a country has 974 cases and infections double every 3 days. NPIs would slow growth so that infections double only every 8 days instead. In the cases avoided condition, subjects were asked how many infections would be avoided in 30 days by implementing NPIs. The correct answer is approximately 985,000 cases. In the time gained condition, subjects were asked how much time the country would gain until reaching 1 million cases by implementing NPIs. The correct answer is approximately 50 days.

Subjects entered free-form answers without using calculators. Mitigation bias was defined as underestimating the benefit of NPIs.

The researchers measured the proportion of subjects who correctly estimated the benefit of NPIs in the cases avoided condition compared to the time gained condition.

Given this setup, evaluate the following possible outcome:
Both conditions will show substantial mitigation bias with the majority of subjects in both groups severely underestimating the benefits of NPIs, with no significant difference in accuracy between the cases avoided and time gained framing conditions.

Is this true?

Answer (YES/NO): NO